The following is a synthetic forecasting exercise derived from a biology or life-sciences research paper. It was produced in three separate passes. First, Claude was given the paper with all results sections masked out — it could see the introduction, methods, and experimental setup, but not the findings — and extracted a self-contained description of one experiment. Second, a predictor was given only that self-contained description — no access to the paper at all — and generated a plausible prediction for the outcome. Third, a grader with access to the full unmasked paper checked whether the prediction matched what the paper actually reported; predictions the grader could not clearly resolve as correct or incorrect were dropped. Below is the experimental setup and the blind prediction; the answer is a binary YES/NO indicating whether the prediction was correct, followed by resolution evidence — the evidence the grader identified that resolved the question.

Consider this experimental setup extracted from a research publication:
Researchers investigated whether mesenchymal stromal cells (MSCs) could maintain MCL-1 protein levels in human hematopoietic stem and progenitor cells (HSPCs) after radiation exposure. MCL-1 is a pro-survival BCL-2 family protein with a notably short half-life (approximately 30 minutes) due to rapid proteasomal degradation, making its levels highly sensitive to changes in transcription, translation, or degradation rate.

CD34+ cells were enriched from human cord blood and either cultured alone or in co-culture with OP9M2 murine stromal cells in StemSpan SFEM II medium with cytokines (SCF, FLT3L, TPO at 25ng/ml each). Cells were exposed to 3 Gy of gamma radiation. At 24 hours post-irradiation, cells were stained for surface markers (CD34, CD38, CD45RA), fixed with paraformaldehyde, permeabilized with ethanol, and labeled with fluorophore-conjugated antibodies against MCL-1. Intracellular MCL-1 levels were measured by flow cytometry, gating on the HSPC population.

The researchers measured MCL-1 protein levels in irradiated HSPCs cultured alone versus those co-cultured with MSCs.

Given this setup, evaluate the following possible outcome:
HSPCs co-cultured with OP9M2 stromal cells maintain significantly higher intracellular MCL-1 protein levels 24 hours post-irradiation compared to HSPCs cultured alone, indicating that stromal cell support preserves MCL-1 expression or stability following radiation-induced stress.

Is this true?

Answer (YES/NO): YES